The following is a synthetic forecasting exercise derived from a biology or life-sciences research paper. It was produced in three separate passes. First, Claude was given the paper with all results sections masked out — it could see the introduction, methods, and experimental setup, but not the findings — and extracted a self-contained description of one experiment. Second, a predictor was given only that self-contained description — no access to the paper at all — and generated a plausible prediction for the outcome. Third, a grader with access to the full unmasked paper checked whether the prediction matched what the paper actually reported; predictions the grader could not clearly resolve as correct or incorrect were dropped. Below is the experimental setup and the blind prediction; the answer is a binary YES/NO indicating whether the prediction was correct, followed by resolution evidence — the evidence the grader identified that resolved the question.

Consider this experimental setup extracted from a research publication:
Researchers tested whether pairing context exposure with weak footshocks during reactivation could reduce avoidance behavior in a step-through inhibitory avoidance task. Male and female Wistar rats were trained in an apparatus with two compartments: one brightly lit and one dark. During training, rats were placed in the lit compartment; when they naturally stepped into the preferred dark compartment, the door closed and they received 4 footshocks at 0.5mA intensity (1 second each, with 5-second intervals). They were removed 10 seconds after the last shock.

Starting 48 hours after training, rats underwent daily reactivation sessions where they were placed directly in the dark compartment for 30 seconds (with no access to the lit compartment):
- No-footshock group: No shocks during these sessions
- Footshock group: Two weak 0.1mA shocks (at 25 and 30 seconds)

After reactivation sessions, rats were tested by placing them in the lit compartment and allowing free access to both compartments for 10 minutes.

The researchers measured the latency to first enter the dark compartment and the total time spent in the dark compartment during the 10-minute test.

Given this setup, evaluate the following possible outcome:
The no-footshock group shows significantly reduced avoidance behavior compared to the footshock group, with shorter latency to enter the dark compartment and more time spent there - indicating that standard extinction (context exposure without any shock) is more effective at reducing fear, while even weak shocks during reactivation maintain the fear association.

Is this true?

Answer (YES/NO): NO